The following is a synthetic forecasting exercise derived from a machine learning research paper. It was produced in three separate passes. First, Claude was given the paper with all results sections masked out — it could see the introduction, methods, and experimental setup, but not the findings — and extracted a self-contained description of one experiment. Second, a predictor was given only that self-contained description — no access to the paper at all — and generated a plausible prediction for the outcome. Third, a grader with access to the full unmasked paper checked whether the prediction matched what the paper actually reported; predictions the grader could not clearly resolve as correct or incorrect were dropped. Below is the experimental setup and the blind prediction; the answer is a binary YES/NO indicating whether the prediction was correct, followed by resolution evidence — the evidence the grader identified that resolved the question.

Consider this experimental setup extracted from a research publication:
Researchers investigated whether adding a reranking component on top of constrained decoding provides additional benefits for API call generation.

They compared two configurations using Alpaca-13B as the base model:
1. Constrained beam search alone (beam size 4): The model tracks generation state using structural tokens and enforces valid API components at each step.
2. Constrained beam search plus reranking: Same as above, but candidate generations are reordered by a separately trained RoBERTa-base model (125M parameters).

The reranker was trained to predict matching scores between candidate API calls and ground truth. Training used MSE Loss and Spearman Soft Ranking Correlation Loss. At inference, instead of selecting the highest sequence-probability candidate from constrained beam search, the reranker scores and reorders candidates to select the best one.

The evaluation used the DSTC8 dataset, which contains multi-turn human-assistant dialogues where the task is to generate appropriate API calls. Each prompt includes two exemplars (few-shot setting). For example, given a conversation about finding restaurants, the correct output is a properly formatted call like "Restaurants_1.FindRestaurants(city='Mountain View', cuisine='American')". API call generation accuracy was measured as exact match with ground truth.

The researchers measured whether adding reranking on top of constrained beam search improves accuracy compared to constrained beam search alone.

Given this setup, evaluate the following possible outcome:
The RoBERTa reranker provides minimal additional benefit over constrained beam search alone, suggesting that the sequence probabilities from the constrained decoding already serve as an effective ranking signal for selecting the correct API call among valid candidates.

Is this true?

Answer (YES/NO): NO